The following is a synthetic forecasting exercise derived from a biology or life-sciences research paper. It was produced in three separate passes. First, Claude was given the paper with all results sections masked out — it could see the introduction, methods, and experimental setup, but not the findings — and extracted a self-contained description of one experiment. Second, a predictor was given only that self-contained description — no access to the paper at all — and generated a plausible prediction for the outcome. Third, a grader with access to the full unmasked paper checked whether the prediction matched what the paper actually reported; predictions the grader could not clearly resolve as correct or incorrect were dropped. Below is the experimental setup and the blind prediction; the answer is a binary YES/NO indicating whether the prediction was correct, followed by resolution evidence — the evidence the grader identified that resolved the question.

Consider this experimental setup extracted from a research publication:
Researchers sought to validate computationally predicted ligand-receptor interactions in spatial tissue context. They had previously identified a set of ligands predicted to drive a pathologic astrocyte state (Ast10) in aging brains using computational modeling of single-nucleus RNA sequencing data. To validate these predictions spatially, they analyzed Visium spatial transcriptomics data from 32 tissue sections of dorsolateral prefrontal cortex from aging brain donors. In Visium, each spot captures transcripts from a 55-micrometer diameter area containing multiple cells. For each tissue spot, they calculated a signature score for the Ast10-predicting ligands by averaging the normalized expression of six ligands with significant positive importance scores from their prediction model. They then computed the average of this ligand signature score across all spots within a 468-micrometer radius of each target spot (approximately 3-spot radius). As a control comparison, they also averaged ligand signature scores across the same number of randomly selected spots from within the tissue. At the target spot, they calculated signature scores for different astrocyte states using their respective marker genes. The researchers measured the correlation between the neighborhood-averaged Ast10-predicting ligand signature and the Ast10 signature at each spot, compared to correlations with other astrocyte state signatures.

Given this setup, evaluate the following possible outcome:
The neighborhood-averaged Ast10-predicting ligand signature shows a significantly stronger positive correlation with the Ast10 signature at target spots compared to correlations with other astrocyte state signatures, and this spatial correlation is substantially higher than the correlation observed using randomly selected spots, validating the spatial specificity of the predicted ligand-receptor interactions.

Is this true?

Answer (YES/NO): YES